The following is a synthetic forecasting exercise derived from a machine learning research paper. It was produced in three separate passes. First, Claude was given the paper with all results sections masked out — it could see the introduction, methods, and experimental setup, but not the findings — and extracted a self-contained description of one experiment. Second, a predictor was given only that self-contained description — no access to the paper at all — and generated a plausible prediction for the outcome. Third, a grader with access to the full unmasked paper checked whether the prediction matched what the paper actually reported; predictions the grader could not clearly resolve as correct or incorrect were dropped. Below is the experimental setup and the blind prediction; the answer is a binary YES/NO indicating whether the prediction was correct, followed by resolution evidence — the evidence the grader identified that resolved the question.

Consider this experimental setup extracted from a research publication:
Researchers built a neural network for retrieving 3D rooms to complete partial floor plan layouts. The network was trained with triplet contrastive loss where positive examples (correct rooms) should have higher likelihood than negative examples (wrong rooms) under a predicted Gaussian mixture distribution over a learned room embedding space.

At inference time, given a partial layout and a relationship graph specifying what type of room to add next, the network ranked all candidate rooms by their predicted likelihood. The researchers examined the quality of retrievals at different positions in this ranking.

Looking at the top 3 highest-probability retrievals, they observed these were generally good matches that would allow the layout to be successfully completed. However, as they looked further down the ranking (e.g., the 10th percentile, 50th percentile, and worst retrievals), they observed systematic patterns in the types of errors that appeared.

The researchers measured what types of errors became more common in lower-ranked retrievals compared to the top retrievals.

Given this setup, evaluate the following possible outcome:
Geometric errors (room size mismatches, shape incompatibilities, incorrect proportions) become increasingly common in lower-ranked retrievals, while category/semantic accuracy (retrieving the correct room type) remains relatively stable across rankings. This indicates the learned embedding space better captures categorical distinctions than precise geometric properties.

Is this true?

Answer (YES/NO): NO